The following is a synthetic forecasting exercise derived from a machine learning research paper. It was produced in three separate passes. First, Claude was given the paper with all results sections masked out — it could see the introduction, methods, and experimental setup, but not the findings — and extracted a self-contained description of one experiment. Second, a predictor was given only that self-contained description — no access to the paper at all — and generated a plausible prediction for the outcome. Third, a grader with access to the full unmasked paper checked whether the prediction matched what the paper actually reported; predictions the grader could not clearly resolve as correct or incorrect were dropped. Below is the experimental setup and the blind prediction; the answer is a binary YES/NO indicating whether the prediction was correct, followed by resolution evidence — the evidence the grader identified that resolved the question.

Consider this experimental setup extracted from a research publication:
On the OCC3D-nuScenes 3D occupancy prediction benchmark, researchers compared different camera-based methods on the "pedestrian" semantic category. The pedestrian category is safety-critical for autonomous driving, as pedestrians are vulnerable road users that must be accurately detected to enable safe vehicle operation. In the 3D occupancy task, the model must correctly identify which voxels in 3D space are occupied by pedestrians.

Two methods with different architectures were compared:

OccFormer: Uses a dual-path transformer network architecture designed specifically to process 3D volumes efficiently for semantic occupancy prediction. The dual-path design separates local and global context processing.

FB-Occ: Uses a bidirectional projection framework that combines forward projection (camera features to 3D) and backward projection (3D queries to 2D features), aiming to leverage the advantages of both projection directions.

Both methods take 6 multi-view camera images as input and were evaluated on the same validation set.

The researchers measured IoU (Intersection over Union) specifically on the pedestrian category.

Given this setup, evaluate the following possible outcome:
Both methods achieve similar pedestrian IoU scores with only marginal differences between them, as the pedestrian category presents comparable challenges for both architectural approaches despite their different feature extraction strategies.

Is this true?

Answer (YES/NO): NO